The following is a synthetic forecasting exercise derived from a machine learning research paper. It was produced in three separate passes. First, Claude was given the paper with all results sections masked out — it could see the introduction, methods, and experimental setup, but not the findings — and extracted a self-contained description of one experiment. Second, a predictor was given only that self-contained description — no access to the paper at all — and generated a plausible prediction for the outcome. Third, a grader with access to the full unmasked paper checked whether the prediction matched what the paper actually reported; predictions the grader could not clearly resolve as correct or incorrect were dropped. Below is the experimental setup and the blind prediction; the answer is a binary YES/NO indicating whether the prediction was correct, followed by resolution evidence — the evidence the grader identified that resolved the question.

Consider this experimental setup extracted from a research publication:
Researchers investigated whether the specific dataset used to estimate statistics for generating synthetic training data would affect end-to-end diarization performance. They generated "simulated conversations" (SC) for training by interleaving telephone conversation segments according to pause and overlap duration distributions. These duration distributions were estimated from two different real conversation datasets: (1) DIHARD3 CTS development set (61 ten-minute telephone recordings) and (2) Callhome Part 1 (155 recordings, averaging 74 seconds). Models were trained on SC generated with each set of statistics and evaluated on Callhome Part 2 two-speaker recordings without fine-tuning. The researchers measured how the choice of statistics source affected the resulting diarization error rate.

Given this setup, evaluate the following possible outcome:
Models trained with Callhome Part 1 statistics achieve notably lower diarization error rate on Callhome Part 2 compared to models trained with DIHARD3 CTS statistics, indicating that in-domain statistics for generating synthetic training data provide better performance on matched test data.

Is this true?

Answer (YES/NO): NO